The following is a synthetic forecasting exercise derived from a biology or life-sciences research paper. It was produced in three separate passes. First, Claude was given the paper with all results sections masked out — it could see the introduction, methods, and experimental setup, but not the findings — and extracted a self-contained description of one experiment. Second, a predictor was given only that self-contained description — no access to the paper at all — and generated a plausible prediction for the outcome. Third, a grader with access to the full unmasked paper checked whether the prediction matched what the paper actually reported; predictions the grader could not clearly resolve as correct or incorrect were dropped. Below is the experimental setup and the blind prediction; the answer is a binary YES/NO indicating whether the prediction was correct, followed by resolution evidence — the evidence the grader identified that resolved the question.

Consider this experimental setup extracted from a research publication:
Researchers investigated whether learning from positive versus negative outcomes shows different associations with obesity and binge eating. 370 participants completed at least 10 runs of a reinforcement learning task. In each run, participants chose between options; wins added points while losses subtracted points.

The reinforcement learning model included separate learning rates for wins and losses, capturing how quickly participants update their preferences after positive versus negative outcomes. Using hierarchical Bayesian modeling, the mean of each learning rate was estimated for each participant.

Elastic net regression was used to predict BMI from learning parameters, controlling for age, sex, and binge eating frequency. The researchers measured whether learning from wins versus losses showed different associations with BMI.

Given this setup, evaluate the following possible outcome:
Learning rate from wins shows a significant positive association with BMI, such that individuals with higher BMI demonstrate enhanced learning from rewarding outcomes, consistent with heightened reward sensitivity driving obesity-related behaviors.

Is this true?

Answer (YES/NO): NO